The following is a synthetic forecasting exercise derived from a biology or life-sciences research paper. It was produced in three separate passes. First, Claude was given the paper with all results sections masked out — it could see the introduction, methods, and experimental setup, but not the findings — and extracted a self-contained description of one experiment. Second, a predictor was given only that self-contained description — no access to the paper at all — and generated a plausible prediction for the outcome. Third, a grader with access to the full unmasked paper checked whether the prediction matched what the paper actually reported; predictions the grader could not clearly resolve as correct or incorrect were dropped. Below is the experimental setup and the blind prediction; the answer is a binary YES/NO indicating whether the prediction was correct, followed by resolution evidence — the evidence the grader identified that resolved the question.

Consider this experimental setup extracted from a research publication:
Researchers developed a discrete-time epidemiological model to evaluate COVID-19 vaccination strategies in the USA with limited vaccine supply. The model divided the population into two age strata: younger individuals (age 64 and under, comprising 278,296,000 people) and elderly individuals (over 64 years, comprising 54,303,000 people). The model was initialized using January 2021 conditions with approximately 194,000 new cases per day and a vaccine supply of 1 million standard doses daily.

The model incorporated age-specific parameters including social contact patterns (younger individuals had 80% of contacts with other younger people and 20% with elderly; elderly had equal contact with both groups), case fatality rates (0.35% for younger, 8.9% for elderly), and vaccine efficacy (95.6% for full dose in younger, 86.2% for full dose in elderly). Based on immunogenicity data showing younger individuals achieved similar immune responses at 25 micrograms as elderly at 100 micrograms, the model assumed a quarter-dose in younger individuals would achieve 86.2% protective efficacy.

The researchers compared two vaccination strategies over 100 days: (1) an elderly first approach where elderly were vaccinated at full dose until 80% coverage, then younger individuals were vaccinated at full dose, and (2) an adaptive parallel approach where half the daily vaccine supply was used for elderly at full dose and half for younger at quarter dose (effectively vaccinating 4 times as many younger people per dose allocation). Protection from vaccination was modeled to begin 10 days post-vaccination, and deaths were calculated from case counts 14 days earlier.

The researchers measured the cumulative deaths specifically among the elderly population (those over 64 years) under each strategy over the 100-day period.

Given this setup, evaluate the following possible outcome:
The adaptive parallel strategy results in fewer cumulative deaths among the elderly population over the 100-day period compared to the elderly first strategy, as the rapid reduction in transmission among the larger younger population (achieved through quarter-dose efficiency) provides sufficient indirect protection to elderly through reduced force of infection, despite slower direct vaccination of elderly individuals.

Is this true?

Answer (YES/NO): YES